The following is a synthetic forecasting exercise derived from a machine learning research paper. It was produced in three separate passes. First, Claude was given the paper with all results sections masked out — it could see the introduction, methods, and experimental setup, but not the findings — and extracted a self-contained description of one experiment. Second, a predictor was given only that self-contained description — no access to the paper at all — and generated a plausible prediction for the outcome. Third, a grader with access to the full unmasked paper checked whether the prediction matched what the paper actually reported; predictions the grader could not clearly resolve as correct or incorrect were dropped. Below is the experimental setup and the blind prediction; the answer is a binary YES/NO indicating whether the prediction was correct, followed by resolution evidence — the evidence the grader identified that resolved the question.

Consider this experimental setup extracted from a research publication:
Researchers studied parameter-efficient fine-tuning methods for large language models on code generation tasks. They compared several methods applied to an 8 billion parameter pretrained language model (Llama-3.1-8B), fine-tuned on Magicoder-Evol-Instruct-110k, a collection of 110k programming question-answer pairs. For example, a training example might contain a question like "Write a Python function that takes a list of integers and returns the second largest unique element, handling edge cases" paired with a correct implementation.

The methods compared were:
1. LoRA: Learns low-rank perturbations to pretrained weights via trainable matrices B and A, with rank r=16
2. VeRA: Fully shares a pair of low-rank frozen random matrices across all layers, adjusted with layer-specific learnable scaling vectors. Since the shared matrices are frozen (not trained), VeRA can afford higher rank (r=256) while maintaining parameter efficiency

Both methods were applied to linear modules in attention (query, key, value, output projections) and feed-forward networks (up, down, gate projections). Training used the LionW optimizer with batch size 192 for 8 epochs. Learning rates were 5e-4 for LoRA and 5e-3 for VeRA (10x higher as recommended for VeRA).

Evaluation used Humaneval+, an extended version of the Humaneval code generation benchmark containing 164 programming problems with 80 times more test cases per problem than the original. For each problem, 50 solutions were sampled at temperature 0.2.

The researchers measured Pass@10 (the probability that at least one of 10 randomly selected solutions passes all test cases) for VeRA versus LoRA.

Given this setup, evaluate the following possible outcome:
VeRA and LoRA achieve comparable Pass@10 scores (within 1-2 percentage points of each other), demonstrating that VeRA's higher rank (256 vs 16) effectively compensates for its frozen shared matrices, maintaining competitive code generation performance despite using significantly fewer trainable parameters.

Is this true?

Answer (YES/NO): NO